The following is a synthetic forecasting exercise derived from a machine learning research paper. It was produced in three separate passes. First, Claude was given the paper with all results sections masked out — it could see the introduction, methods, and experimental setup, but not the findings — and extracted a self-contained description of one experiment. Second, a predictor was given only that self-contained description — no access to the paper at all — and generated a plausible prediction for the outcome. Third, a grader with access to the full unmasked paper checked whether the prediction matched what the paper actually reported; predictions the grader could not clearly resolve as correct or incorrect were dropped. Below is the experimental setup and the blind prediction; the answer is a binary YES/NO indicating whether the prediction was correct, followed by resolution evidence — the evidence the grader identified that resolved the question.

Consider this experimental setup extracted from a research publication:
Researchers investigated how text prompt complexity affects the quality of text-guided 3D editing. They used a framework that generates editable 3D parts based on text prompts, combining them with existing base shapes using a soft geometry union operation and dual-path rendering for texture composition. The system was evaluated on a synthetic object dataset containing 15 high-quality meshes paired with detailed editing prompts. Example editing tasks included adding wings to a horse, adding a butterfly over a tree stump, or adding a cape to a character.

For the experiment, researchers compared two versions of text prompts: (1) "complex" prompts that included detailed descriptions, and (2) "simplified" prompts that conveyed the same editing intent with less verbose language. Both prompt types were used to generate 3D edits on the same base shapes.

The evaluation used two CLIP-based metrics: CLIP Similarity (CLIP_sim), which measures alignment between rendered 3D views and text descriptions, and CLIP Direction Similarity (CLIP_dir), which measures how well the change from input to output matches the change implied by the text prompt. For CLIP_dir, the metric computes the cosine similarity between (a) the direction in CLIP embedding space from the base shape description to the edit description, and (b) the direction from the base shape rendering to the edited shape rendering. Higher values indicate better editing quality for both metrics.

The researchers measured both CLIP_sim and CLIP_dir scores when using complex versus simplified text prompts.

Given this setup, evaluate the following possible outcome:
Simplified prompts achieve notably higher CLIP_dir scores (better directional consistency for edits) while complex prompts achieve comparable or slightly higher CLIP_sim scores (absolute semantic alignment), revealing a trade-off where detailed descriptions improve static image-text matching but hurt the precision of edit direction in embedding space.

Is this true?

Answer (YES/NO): NO